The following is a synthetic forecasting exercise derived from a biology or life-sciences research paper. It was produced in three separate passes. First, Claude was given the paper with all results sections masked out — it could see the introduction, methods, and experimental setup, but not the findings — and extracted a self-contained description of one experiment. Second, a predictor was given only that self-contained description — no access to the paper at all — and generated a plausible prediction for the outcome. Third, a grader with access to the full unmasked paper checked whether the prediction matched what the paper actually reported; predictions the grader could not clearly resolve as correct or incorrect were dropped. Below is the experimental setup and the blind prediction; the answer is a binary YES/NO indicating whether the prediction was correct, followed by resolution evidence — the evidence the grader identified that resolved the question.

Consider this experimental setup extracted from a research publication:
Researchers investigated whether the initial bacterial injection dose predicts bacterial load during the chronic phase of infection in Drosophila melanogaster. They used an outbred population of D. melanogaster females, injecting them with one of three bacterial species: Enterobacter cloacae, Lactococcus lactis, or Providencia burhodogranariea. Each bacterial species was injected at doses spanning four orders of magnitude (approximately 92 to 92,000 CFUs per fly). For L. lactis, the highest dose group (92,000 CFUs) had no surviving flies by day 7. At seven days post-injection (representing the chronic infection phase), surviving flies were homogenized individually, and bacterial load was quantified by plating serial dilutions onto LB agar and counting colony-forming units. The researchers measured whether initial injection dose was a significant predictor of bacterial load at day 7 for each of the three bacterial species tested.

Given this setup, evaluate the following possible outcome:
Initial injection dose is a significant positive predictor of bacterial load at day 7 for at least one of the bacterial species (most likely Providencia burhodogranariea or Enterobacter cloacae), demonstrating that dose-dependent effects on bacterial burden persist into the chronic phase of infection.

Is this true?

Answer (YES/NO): YES